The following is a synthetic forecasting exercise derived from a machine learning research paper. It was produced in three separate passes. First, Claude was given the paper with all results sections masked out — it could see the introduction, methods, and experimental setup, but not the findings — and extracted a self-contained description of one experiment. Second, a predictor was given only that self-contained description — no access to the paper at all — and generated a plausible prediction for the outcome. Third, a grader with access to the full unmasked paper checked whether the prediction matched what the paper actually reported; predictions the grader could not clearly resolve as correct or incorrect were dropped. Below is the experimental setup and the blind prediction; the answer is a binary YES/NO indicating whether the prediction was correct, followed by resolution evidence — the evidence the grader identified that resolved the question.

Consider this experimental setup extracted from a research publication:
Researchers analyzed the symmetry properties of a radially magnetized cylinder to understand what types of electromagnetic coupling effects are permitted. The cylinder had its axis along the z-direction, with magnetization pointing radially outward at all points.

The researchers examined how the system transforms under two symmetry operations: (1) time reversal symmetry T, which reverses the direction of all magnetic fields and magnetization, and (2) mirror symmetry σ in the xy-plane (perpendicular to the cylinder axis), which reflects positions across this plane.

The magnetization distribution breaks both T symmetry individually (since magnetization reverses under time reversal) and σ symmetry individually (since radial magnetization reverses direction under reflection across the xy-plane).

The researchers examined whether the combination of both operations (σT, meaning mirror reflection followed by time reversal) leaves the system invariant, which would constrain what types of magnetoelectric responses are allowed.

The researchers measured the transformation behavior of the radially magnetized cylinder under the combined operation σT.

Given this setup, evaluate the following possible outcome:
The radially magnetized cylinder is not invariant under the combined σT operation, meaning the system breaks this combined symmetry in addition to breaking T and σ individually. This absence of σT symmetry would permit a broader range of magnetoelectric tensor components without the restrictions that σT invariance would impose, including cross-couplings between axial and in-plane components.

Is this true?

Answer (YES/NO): NO